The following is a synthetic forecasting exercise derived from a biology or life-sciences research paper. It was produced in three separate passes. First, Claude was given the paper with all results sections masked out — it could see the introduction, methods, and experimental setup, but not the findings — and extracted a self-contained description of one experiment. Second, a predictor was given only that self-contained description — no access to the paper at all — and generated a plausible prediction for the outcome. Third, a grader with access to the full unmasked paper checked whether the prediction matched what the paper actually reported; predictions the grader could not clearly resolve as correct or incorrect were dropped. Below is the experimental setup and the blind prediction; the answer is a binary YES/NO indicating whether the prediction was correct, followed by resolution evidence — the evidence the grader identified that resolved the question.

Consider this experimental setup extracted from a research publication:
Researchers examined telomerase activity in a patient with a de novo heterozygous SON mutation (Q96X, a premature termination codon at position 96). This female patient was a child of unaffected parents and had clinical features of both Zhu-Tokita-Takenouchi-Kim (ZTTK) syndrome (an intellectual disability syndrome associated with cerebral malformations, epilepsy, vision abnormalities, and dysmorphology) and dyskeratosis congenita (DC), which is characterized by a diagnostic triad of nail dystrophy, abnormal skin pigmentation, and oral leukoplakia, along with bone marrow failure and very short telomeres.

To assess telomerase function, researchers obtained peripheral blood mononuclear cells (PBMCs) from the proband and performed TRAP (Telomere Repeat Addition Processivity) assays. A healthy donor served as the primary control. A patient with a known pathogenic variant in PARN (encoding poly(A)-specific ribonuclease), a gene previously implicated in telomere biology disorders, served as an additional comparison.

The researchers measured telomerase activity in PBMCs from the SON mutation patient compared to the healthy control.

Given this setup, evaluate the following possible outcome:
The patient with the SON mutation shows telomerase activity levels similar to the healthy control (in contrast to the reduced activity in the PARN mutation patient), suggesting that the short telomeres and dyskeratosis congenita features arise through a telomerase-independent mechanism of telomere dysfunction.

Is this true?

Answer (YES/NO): NO